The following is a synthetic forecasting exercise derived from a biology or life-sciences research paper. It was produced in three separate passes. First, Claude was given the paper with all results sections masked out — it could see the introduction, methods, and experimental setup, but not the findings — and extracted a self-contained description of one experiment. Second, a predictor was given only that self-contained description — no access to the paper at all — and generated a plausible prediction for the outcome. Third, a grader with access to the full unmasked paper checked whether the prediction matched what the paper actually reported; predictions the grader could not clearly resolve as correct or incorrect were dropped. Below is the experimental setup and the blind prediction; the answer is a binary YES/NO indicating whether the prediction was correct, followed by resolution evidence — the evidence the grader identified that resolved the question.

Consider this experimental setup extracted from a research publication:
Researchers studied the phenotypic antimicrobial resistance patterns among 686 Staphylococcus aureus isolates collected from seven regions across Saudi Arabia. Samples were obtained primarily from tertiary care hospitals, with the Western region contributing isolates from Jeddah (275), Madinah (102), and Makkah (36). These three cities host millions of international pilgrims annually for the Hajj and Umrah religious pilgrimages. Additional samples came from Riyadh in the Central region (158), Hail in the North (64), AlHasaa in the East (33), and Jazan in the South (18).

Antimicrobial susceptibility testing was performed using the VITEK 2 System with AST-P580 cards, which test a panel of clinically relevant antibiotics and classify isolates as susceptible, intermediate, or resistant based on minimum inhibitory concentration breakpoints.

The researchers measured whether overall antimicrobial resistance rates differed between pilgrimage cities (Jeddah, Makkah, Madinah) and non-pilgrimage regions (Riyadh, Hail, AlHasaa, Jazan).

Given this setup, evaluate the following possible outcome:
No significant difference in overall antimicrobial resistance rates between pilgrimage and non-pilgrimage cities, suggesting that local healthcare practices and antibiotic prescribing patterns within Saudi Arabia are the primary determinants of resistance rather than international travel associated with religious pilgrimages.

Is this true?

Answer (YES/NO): NO